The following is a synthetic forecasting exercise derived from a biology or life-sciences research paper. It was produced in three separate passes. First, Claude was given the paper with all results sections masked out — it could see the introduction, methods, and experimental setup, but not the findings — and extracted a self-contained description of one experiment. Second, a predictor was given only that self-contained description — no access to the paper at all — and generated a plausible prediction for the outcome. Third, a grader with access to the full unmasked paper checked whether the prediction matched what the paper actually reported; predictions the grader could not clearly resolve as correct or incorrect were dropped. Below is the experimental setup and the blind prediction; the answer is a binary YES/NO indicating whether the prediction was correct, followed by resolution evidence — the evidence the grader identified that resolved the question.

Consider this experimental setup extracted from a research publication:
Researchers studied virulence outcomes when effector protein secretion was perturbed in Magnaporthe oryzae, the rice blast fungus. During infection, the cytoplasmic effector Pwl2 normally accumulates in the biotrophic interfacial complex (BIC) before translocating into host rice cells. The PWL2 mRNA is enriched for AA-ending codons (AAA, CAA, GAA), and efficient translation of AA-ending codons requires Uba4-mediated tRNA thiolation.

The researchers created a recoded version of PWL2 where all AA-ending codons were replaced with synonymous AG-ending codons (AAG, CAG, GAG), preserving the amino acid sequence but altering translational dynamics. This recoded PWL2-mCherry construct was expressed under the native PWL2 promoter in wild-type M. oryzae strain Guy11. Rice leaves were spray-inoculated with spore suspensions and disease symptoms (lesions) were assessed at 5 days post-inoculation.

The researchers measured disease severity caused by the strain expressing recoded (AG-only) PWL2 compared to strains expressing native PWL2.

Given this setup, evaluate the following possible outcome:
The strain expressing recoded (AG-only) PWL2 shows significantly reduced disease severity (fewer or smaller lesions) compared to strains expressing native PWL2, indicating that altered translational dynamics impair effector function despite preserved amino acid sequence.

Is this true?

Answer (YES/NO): NO